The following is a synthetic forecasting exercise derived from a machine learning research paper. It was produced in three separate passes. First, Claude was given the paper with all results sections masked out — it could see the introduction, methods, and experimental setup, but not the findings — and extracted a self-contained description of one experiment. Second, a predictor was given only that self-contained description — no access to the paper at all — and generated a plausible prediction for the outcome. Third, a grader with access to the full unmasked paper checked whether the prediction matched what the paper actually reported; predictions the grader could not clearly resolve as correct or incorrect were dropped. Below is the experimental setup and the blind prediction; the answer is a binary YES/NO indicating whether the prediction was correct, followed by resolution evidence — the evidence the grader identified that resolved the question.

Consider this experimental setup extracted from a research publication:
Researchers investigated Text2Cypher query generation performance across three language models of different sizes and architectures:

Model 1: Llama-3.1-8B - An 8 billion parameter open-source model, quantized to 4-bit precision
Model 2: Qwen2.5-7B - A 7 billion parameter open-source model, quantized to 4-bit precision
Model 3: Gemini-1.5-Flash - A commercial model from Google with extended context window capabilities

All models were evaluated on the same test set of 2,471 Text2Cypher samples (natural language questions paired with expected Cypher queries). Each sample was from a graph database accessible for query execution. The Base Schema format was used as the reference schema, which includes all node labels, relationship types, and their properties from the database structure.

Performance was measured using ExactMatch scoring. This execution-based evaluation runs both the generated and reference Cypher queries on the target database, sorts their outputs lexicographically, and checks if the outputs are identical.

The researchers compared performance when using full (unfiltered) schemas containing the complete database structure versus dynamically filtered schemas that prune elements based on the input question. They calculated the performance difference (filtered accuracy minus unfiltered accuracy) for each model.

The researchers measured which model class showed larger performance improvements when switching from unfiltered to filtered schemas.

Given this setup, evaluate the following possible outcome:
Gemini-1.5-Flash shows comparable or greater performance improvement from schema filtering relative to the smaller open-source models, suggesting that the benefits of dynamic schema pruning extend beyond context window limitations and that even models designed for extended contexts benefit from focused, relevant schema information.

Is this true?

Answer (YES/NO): NO